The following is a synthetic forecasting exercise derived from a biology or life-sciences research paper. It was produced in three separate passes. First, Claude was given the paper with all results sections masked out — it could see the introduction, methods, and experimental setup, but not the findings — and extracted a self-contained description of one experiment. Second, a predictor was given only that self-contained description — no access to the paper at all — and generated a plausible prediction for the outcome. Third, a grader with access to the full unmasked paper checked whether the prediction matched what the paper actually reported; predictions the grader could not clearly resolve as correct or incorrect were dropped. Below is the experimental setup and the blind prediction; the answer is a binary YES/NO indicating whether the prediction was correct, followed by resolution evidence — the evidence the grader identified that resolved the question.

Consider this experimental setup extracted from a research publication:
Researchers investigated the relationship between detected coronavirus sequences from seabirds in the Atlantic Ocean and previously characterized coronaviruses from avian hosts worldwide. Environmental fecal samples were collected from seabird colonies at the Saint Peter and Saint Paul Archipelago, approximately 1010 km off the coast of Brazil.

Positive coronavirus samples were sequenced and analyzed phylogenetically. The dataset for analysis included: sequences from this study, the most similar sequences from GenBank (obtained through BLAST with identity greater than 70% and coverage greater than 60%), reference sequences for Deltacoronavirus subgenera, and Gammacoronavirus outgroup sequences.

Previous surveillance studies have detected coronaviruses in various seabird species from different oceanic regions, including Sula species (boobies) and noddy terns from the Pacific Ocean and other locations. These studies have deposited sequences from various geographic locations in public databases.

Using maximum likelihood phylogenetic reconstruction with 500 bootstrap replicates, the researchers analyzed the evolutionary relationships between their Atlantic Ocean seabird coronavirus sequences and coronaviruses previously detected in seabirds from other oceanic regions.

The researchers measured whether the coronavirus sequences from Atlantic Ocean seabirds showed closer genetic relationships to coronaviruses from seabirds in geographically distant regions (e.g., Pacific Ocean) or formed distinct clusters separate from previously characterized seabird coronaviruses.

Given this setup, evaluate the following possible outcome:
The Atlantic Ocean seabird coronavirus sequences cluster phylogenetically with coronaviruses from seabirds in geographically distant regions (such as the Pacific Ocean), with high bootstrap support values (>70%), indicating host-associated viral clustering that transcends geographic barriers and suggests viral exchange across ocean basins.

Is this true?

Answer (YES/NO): NO